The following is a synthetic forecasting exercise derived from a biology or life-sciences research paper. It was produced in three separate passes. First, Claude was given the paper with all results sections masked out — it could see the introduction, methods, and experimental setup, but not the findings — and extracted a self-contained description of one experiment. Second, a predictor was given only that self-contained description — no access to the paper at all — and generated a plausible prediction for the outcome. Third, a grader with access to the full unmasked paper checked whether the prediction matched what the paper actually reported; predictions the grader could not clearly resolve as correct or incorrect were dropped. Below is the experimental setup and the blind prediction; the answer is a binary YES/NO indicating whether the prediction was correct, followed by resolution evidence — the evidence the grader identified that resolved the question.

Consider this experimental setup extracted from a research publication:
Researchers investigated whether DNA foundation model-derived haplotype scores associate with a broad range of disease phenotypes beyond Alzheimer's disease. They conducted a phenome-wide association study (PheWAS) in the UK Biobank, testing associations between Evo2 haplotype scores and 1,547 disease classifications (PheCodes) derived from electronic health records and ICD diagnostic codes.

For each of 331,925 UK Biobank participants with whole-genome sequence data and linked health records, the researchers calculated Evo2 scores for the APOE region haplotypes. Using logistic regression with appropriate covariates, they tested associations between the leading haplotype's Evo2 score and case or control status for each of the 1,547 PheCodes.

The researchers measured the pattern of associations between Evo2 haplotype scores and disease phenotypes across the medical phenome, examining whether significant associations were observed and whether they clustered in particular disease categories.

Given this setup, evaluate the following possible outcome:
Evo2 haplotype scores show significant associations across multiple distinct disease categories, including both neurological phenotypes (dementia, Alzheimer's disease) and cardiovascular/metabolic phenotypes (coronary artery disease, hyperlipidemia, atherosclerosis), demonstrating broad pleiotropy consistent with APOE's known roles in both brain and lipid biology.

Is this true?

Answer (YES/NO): YES